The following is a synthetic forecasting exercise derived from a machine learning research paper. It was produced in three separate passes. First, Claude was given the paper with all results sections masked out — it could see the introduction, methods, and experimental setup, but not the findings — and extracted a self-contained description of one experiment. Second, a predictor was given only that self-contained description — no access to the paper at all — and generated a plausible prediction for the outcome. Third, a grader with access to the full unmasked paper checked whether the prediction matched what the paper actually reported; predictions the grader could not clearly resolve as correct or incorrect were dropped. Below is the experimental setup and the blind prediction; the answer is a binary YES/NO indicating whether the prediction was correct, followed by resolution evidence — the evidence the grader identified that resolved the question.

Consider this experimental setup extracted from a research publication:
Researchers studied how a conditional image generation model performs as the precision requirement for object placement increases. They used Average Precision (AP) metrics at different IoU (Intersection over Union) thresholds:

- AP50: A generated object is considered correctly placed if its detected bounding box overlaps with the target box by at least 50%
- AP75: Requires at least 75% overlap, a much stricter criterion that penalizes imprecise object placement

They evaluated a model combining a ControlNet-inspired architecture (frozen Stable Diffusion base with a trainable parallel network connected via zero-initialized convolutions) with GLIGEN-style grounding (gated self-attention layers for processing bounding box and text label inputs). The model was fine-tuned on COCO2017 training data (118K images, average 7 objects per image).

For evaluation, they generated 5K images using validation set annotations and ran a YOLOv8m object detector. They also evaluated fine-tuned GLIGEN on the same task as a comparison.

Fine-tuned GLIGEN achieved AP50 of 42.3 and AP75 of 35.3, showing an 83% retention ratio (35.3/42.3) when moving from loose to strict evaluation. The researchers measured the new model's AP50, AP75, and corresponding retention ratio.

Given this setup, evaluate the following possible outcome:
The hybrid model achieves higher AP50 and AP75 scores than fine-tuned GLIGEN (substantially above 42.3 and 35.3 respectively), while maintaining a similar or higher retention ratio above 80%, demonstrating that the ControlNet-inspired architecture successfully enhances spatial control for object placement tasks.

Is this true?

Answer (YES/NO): NO